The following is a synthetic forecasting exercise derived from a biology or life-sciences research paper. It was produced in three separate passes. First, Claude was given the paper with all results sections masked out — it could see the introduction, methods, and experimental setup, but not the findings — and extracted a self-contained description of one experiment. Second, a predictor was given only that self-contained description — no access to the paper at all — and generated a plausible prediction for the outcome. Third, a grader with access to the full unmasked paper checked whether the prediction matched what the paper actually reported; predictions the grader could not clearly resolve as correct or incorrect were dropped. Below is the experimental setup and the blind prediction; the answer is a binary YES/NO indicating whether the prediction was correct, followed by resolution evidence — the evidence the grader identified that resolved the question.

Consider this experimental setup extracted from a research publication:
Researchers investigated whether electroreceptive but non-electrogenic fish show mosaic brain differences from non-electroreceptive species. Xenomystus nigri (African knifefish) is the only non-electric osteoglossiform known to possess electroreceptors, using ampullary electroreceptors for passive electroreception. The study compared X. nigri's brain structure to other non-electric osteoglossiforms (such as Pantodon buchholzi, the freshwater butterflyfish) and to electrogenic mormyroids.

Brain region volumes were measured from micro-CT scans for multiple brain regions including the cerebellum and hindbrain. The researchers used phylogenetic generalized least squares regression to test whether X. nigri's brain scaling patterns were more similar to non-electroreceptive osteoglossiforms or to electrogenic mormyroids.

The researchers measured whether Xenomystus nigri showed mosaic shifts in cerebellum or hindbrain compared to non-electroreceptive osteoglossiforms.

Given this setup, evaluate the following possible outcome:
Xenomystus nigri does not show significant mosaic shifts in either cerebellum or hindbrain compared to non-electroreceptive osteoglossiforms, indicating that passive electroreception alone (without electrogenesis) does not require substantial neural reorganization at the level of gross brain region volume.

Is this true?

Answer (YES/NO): YES